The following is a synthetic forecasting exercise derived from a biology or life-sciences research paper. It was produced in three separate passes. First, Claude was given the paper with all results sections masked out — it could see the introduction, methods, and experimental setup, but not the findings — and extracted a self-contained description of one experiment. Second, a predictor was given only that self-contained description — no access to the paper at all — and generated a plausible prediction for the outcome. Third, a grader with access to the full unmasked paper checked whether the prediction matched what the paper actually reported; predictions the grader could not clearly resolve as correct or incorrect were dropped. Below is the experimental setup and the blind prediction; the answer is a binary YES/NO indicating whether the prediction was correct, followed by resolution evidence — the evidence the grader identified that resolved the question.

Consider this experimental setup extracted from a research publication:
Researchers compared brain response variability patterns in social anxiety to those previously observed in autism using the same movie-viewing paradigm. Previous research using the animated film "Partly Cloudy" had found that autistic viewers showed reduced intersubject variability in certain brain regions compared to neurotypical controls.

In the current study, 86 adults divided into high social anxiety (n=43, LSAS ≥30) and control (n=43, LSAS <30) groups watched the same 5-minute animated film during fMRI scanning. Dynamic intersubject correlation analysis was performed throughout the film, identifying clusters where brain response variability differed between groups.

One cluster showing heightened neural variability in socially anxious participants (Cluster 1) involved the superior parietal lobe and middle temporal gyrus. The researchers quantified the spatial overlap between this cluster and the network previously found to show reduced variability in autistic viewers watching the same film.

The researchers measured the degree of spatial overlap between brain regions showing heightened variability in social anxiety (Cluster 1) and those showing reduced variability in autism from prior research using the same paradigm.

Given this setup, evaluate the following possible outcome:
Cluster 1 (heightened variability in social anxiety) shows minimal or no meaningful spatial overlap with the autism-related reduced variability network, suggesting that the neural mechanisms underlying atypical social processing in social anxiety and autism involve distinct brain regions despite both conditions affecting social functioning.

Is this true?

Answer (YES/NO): NO